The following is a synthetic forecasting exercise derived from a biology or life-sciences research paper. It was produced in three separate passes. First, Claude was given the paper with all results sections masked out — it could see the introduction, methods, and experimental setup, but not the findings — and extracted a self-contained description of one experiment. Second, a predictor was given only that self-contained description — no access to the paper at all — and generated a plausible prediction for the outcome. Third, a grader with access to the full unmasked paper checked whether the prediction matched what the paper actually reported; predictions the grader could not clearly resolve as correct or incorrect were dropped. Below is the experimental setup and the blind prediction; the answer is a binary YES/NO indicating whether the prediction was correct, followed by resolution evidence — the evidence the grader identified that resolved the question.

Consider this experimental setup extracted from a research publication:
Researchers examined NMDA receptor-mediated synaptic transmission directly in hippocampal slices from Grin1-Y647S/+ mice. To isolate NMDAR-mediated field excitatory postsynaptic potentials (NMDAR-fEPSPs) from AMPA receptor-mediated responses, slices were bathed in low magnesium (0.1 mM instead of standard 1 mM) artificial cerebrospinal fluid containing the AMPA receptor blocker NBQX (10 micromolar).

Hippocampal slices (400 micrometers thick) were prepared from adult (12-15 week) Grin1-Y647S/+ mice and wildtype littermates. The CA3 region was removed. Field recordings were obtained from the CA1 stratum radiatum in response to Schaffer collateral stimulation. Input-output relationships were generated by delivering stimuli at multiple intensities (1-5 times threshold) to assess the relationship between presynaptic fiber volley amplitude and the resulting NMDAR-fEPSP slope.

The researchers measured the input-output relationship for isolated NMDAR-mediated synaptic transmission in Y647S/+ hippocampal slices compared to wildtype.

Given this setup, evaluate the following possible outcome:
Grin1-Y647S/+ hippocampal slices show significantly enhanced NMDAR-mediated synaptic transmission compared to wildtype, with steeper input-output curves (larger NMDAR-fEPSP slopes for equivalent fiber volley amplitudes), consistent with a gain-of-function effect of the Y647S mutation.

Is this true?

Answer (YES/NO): NO